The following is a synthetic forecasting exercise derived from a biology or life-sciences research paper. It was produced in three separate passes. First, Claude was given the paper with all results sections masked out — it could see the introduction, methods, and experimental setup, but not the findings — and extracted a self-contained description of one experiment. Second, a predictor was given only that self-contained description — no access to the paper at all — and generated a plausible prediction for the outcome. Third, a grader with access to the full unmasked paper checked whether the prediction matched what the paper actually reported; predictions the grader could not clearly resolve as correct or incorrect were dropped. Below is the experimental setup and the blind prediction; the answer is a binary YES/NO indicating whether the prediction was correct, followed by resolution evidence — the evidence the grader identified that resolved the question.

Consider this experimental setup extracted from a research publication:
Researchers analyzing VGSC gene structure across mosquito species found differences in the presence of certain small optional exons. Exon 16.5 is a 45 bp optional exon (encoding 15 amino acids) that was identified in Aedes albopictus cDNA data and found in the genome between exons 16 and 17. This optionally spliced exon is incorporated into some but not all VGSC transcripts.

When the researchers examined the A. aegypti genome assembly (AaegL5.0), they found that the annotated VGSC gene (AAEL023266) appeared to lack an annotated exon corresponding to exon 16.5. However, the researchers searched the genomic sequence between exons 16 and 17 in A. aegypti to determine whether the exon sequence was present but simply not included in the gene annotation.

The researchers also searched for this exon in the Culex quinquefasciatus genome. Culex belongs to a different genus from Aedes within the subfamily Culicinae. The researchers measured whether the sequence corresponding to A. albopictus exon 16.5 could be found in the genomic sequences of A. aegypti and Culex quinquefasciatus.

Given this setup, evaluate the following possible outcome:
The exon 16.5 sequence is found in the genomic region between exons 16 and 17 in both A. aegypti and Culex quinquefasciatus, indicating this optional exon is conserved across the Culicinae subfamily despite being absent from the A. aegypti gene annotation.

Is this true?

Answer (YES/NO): NO